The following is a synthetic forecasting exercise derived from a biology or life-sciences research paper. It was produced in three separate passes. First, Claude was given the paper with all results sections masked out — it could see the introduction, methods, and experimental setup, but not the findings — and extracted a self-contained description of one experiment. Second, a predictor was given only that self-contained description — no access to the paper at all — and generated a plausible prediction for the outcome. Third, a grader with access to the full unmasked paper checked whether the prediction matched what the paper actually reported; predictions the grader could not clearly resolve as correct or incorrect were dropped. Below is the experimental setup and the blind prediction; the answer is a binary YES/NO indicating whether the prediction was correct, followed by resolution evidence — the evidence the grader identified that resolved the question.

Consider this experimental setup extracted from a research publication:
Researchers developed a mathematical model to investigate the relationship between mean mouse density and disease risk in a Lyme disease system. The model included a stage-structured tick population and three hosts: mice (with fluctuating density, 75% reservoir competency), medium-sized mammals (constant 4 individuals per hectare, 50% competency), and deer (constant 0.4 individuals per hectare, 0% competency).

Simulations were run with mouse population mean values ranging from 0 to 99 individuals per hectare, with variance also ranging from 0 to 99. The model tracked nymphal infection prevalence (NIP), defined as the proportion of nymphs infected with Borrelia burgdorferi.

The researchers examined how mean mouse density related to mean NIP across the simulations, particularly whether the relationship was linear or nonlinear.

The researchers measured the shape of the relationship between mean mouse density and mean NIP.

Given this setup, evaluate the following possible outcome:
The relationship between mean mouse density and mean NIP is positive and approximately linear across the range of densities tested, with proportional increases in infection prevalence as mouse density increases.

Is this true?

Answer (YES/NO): NO